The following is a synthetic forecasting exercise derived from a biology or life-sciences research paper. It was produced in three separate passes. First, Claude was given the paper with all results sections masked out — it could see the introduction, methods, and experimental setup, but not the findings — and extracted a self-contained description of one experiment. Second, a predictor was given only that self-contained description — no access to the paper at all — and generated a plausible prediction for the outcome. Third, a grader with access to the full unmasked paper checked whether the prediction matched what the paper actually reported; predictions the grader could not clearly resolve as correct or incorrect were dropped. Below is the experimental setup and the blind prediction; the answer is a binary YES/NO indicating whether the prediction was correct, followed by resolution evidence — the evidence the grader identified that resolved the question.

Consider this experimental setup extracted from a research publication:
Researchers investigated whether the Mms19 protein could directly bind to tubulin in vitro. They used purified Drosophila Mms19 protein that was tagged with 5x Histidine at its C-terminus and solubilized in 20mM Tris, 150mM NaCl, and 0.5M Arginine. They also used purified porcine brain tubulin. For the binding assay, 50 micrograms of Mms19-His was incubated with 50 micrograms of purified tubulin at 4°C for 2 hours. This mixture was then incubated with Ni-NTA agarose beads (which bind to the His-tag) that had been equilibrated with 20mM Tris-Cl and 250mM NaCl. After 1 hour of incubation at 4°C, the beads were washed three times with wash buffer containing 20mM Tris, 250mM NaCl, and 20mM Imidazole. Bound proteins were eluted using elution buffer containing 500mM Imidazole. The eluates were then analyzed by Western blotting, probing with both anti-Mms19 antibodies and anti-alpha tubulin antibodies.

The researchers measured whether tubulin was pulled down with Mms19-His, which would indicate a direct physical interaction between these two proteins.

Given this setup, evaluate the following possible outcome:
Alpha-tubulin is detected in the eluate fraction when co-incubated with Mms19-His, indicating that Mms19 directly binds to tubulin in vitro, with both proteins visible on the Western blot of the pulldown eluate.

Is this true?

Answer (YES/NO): YES